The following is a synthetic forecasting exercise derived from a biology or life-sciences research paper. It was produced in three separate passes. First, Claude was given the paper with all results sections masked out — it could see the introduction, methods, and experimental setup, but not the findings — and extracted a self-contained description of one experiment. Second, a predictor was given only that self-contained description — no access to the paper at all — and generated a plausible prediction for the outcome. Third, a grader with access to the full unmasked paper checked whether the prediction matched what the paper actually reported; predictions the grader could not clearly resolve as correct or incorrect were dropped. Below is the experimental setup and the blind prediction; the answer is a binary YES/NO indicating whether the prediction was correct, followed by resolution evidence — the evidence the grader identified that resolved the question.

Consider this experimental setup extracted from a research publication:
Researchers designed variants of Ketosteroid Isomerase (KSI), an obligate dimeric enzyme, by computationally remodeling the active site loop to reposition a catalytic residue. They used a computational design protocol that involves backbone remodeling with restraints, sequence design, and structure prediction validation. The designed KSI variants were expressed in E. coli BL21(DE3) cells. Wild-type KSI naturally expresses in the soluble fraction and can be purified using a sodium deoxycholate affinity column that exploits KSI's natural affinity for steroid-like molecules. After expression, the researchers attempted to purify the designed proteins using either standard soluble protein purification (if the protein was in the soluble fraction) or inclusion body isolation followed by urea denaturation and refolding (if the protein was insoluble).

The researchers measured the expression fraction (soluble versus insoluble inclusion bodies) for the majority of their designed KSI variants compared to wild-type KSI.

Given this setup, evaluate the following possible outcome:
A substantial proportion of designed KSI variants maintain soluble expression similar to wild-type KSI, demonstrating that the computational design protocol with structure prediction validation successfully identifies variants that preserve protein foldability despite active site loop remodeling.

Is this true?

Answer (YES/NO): NO